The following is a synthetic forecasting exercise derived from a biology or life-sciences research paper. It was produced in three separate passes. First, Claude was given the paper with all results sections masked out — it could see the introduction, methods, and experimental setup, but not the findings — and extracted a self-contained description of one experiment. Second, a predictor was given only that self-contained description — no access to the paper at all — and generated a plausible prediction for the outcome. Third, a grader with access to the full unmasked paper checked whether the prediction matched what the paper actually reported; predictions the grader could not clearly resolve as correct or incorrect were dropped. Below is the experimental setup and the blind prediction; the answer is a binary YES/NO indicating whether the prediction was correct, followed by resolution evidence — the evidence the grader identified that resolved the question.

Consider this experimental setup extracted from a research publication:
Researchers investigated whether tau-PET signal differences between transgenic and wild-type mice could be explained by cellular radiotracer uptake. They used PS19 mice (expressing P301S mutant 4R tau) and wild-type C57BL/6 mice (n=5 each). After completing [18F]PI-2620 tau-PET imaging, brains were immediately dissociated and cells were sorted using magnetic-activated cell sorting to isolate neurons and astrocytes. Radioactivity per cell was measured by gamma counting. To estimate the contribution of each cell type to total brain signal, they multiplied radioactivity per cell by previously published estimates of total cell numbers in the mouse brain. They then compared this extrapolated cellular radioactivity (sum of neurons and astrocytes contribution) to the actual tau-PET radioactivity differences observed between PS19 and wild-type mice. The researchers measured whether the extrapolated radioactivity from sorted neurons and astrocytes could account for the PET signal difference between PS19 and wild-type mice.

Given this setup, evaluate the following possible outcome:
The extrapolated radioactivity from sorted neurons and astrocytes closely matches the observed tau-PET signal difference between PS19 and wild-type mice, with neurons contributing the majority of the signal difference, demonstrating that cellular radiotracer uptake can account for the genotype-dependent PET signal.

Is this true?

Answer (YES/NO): YES